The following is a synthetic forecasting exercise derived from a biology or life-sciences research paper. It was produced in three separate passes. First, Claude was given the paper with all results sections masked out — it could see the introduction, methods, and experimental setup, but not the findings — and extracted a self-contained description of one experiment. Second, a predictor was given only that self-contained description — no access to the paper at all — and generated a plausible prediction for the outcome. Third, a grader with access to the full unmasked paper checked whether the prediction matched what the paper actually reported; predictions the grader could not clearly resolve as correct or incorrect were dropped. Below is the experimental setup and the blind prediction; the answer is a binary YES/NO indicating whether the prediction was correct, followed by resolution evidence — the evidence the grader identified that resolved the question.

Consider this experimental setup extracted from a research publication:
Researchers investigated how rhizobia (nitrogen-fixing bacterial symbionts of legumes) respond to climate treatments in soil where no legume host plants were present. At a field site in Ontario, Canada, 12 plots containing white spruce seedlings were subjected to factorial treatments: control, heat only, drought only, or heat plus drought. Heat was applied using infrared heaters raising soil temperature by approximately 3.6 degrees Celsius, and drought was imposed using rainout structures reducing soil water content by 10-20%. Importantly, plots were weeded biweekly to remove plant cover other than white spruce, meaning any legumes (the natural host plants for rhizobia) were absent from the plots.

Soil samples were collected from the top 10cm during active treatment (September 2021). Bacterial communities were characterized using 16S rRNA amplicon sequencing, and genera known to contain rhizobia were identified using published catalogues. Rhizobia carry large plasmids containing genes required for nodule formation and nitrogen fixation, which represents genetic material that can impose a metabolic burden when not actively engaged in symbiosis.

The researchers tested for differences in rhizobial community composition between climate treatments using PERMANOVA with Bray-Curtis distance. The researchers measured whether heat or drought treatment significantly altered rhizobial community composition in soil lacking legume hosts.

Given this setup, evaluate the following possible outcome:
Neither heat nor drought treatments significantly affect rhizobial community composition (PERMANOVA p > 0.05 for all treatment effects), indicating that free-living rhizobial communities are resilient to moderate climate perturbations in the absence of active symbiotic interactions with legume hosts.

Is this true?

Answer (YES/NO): NO